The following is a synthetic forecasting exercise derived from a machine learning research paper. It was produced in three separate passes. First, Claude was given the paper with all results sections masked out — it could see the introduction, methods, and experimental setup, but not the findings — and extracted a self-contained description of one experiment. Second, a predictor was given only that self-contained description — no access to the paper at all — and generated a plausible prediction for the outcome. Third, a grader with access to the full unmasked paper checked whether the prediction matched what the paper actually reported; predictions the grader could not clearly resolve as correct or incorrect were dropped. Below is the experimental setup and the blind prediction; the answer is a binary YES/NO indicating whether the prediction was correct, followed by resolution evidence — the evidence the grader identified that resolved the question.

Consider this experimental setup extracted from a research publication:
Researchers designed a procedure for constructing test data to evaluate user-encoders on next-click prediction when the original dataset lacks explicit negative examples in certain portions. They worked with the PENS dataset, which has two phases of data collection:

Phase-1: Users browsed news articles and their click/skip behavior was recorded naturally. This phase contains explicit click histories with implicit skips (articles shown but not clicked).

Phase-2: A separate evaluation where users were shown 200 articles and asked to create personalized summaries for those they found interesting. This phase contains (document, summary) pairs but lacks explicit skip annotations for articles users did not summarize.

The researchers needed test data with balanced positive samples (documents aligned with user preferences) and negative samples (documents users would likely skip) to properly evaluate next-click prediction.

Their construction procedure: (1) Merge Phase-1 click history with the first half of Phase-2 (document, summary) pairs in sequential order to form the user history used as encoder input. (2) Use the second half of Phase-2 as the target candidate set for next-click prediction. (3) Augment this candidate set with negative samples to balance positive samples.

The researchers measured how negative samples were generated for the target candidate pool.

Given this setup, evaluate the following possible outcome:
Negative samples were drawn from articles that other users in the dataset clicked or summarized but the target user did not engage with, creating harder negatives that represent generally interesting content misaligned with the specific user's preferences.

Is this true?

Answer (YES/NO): NO